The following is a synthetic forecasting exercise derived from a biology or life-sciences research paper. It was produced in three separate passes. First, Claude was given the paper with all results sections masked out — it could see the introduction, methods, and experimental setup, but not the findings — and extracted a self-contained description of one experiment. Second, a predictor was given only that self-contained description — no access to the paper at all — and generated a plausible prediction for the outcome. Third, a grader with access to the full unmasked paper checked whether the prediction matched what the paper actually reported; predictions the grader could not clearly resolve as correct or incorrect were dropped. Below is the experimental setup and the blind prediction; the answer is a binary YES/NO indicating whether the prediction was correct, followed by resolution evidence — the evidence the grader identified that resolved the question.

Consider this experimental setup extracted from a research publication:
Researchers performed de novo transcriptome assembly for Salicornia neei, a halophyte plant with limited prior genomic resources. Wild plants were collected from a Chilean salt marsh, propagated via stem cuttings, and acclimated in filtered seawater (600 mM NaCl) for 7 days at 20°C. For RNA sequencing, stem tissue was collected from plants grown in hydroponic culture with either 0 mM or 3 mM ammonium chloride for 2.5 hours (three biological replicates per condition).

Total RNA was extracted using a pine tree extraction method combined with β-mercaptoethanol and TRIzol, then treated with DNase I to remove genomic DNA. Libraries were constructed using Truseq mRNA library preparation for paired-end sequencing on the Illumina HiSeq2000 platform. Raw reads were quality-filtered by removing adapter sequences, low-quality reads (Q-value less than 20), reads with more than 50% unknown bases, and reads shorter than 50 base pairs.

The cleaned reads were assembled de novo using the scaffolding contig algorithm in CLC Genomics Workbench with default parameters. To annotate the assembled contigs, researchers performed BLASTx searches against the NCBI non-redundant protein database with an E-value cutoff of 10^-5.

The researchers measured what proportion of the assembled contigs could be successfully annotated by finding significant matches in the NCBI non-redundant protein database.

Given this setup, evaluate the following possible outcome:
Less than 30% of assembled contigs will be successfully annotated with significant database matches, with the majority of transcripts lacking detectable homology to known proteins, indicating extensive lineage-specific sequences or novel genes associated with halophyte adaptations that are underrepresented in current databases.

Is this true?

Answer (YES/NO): NO